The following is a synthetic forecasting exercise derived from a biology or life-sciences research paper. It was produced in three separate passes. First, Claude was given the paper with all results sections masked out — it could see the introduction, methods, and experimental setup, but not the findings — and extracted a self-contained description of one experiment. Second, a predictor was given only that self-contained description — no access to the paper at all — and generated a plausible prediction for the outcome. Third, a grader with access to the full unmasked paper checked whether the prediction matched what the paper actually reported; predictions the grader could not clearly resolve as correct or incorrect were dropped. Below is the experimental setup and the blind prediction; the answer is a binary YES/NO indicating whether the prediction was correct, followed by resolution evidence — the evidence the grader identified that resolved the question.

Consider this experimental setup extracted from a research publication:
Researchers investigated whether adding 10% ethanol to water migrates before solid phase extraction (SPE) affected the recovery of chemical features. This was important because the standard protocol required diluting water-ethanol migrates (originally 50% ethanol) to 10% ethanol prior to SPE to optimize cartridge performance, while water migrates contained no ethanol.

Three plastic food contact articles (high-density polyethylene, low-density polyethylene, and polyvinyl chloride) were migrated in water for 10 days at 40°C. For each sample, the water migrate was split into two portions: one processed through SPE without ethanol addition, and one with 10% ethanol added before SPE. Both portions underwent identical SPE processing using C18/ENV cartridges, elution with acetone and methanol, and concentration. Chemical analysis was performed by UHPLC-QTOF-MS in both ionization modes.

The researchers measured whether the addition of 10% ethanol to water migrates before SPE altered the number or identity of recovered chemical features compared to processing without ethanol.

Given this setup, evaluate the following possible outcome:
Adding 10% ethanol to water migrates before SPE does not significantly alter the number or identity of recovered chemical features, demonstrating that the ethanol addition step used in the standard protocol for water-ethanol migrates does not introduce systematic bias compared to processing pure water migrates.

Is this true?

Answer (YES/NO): NO